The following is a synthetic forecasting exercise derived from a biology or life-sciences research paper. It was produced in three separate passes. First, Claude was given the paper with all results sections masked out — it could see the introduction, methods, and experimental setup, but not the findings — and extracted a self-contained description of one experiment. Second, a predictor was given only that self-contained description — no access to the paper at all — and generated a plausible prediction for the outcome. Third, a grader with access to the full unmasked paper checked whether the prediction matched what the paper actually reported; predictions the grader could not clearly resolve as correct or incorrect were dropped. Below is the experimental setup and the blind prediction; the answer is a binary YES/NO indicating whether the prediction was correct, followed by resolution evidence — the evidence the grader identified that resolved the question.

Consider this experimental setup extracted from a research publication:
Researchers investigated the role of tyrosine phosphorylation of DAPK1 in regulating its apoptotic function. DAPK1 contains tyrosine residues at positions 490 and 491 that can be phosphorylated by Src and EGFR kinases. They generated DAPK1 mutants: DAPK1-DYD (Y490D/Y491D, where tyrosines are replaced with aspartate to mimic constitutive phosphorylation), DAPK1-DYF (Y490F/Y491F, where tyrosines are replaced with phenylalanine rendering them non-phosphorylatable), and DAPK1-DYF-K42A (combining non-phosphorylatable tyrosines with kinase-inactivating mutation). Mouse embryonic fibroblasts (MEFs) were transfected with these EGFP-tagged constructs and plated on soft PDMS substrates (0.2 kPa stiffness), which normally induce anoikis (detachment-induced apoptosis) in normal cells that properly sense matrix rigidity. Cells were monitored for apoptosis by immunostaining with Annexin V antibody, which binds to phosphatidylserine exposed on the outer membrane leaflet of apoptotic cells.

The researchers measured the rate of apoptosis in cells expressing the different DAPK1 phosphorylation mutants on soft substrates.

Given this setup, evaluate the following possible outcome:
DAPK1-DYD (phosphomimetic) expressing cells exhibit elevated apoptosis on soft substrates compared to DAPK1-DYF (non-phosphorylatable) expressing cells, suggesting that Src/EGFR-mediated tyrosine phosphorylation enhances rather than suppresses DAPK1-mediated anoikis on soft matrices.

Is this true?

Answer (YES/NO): NO